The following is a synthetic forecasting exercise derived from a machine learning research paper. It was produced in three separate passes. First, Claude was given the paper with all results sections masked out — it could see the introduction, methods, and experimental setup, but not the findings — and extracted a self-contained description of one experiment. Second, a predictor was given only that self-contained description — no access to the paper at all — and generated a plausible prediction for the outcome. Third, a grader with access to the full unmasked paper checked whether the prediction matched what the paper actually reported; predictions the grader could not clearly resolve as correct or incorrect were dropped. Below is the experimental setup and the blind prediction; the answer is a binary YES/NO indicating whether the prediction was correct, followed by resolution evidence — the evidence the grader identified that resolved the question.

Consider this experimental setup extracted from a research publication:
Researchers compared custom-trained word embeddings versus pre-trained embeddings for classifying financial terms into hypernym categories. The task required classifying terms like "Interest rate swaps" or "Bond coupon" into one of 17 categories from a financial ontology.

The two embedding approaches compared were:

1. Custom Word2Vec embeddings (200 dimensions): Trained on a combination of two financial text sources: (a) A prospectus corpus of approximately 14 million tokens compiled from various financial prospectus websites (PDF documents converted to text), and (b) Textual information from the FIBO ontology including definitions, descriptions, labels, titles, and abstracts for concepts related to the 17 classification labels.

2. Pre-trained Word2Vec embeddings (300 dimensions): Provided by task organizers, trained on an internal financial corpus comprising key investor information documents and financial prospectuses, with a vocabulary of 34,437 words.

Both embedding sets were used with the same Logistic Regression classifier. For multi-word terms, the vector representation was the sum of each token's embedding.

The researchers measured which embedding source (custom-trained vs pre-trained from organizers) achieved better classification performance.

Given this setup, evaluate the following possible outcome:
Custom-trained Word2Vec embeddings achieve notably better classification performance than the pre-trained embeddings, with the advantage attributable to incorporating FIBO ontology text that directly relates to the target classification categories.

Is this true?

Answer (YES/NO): NO